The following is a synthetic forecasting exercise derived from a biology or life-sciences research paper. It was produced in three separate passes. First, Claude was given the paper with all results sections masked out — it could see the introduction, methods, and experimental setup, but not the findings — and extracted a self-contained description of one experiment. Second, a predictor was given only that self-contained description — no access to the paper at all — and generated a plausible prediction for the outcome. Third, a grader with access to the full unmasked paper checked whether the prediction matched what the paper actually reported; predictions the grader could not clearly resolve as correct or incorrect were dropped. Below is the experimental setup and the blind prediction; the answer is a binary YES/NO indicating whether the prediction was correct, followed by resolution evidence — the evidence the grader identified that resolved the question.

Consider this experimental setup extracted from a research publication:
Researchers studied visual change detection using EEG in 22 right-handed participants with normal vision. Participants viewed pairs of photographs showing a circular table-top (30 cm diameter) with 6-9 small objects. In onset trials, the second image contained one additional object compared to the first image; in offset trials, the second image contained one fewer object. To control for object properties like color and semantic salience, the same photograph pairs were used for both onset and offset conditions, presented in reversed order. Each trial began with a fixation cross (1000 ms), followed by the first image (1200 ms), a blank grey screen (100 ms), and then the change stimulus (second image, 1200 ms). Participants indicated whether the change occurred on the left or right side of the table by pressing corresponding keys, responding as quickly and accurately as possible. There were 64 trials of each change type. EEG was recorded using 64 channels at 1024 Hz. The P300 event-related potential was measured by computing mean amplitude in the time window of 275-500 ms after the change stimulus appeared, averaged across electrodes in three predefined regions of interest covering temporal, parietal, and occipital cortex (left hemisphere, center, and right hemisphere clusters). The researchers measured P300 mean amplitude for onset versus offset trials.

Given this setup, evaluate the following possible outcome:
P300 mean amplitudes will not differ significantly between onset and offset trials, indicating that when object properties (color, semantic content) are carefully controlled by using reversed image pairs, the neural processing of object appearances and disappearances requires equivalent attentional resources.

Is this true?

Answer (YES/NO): NO